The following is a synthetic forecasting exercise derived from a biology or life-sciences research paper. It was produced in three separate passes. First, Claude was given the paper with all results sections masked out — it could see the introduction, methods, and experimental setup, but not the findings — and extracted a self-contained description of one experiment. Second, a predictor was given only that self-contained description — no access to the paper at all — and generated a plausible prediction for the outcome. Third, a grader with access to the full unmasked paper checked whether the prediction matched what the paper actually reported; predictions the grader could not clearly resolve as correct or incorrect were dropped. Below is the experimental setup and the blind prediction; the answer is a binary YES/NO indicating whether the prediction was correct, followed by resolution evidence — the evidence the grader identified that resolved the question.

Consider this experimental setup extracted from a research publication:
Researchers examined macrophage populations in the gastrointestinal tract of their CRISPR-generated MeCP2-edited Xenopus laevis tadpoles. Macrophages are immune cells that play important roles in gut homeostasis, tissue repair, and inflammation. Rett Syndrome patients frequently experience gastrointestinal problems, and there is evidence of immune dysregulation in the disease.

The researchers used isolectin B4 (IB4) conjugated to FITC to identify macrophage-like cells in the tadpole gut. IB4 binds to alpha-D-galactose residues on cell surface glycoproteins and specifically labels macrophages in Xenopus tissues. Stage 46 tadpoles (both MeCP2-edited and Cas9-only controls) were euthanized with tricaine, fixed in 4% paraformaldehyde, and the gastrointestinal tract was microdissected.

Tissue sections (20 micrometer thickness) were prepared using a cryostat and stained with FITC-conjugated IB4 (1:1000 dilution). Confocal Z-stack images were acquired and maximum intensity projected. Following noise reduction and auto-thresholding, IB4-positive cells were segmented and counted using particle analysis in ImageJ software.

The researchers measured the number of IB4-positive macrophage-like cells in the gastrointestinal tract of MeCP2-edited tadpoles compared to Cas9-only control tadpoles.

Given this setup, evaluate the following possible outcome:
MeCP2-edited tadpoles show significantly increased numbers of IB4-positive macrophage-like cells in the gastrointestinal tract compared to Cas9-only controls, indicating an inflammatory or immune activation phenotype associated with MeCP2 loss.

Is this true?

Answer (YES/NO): YES